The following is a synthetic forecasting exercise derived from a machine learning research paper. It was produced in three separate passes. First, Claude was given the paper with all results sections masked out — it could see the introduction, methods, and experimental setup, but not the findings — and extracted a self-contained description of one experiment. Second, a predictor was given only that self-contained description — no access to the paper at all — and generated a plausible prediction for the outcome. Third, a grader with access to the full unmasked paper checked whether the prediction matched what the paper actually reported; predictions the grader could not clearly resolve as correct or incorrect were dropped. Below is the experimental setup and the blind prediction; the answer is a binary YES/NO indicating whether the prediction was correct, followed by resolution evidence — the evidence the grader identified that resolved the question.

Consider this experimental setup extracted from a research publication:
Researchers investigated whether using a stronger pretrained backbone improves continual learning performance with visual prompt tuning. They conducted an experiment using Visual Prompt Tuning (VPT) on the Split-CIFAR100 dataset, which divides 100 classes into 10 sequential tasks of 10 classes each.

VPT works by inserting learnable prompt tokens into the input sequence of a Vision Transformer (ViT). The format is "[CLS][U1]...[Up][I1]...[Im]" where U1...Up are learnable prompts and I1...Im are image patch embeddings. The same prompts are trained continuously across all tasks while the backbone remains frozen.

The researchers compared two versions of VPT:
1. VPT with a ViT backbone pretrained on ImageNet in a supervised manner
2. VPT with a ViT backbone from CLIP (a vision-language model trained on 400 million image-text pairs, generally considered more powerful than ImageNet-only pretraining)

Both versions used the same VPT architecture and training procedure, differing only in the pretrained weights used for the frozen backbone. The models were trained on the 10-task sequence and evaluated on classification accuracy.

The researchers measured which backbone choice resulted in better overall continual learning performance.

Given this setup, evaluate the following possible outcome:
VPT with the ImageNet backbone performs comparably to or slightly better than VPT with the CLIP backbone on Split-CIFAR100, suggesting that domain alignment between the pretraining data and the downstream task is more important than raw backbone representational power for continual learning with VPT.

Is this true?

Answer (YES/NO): YES